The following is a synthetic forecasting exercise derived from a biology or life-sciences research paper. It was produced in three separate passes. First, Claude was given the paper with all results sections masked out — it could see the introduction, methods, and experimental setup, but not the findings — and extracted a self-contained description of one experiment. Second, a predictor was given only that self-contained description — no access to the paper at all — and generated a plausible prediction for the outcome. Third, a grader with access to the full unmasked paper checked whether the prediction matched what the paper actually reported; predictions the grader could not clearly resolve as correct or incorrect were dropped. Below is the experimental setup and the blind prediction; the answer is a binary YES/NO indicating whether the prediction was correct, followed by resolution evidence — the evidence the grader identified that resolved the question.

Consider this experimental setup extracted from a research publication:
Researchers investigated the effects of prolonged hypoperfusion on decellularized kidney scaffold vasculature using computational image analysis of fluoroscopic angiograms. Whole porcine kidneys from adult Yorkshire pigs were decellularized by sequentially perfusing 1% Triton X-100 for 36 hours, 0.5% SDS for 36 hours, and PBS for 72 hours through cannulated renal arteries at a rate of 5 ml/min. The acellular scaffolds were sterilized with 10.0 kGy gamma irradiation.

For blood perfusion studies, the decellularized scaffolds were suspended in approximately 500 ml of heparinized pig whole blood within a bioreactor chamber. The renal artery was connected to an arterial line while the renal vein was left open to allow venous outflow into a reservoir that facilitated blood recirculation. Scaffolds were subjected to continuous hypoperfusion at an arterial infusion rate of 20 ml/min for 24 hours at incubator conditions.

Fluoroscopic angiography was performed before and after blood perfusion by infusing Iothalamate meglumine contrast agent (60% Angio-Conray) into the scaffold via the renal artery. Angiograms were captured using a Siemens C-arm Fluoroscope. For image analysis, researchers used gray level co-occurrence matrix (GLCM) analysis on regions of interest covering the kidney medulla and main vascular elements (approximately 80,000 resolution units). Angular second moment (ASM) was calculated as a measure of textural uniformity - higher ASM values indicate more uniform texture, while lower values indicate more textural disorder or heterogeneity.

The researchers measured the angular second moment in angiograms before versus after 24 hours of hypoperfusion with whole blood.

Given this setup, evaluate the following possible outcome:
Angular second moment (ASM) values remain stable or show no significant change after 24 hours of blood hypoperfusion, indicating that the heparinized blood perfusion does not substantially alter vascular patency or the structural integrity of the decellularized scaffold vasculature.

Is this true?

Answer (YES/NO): NO